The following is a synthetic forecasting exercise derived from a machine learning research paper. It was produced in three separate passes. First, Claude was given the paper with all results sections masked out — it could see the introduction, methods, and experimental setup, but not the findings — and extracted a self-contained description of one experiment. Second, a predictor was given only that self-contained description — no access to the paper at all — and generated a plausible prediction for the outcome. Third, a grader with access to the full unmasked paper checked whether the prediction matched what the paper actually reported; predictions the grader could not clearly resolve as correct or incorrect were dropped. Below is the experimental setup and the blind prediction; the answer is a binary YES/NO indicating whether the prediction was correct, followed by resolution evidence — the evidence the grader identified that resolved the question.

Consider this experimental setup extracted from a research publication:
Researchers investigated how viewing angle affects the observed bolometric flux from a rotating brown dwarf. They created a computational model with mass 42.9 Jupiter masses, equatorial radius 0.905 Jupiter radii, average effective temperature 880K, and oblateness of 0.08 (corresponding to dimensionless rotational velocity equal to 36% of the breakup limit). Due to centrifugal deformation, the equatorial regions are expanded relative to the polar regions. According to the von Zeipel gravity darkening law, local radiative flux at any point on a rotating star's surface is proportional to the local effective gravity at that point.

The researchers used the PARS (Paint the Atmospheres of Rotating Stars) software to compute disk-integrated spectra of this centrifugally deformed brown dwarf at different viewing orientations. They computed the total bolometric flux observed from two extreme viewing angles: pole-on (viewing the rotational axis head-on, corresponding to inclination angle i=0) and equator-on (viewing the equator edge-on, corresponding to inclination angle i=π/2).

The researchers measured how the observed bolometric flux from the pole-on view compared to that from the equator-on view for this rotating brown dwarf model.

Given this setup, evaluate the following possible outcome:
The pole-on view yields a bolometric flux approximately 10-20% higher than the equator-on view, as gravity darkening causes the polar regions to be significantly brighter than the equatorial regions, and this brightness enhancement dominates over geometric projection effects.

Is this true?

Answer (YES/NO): NO